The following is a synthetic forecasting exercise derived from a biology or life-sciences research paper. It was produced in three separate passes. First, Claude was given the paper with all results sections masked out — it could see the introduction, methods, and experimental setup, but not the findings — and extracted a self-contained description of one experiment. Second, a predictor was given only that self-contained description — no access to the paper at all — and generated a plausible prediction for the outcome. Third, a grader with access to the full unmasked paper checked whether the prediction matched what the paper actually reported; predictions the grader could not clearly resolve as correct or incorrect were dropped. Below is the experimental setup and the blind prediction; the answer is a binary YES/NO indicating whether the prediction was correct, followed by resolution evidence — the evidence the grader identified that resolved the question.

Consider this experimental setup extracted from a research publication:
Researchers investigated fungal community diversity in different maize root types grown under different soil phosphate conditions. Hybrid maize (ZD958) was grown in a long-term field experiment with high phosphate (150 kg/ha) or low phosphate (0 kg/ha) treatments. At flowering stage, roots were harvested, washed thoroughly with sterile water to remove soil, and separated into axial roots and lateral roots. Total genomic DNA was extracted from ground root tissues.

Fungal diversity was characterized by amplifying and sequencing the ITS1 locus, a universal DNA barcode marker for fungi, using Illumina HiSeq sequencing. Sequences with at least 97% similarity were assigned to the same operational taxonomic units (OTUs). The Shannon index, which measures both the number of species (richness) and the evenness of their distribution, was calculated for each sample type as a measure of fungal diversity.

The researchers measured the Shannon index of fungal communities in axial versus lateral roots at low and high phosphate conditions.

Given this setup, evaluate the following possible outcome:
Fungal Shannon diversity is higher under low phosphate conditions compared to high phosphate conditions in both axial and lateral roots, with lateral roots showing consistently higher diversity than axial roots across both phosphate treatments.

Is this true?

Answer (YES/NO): NO